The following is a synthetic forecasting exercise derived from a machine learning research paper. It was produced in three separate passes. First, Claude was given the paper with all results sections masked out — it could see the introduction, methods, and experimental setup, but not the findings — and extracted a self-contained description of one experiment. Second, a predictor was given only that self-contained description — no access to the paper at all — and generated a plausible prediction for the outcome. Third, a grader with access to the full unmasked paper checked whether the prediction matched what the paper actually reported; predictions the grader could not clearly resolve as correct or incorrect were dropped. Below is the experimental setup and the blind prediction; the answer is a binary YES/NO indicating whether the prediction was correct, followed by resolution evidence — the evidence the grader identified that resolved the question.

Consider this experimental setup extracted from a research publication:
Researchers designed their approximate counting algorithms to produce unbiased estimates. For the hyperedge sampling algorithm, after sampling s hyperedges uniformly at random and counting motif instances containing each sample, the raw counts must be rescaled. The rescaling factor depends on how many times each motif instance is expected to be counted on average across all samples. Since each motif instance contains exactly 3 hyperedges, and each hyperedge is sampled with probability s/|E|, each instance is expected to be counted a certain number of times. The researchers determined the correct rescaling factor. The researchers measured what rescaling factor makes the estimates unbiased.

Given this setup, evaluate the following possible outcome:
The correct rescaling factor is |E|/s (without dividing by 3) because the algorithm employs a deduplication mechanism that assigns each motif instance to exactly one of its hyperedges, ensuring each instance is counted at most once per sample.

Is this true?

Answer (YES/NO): NO